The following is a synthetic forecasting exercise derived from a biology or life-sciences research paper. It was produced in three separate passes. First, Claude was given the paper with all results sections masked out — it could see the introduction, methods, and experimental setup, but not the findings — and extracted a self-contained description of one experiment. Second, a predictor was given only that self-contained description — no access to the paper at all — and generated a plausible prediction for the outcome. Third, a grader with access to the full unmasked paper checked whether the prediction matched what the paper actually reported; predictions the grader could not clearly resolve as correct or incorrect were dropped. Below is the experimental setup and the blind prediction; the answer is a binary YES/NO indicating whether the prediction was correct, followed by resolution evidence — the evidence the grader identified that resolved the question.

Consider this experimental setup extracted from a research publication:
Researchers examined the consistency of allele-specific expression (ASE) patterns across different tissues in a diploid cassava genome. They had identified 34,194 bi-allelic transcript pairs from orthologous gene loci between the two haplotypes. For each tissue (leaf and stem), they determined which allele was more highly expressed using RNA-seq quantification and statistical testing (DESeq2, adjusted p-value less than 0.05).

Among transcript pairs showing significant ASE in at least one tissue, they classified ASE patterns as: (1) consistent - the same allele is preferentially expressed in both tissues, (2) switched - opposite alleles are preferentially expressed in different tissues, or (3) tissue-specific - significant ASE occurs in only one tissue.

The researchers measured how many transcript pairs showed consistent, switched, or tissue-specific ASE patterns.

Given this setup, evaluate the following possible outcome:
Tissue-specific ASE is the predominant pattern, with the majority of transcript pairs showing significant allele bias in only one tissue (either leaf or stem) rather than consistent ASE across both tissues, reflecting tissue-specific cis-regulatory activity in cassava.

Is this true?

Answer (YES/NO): YES